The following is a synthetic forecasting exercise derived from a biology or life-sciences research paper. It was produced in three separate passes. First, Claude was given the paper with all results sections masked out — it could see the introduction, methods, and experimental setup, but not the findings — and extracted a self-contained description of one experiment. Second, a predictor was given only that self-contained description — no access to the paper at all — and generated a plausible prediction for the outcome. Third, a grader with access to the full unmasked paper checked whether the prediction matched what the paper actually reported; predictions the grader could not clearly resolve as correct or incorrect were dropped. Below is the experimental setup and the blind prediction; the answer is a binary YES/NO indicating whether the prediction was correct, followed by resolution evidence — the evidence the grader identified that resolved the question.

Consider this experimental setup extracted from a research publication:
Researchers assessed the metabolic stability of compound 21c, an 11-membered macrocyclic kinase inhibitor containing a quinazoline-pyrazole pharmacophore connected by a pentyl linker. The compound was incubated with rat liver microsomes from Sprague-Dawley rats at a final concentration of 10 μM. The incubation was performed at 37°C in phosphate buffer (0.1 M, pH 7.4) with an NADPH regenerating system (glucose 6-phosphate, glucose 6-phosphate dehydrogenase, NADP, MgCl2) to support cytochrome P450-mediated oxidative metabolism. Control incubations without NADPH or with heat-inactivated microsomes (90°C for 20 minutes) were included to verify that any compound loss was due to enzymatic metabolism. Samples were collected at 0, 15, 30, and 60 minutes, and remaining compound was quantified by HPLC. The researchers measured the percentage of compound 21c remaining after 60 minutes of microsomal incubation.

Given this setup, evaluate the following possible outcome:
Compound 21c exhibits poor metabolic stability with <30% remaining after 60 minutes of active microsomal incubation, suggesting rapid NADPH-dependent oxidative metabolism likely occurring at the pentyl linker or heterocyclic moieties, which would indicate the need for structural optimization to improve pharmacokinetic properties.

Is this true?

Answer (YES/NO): NO